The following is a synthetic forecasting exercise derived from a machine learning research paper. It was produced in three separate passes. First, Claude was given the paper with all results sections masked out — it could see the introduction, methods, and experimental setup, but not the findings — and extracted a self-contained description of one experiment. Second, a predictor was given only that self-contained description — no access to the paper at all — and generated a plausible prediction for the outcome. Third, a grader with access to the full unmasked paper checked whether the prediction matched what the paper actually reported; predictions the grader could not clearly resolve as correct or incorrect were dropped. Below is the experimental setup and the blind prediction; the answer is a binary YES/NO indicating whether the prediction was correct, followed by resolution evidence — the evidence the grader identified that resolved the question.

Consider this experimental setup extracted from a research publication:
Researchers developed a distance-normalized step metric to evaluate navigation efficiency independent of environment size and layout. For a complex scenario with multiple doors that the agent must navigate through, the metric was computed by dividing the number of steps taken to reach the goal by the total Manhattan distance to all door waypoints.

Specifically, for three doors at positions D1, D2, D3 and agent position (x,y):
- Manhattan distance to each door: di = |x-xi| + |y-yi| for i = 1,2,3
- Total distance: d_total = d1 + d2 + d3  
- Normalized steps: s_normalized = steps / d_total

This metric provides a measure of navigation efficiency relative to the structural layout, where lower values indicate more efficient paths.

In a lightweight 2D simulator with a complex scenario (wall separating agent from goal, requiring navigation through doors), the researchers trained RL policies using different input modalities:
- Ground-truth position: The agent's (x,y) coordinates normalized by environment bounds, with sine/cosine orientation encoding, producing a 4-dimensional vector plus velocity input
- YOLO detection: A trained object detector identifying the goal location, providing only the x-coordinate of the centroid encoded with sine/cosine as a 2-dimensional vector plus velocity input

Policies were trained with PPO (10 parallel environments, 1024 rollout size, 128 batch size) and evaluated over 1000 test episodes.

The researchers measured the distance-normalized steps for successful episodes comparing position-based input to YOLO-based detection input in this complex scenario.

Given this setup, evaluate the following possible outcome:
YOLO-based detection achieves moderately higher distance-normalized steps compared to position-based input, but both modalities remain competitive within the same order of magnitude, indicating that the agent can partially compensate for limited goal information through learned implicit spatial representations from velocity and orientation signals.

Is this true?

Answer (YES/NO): NO